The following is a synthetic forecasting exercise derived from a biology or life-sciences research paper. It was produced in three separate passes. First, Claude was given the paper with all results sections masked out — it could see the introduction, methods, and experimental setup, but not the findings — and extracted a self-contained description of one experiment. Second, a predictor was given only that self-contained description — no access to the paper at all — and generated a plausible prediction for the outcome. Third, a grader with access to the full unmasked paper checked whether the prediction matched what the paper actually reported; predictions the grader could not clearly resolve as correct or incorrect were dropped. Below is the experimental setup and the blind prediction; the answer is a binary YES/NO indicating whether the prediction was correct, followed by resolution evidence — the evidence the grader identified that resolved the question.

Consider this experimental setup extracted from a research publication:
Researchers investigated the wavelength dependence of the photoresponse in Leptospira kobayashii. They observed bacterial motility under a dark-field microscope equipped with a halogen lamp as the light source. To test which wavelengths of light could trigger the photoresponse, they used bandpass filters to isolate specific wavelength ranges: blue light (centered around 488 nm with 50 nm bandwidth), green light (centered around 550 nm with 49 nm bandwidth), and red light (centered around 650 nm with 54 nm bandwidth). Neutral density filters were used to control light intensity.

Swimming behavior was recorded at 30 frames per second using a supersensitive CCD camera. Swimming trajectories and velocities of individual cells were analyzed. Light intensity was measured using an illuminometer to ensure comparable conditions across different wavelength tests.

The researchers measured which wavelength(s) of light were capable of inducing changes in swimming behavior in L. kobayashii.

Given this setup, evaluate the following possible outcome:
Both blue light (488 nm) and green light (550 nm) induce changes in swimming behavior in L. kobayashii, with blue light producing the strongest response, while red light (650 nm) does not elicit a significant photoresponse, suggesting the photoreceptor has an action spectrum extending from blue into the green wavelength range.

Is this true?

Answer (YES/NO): NO